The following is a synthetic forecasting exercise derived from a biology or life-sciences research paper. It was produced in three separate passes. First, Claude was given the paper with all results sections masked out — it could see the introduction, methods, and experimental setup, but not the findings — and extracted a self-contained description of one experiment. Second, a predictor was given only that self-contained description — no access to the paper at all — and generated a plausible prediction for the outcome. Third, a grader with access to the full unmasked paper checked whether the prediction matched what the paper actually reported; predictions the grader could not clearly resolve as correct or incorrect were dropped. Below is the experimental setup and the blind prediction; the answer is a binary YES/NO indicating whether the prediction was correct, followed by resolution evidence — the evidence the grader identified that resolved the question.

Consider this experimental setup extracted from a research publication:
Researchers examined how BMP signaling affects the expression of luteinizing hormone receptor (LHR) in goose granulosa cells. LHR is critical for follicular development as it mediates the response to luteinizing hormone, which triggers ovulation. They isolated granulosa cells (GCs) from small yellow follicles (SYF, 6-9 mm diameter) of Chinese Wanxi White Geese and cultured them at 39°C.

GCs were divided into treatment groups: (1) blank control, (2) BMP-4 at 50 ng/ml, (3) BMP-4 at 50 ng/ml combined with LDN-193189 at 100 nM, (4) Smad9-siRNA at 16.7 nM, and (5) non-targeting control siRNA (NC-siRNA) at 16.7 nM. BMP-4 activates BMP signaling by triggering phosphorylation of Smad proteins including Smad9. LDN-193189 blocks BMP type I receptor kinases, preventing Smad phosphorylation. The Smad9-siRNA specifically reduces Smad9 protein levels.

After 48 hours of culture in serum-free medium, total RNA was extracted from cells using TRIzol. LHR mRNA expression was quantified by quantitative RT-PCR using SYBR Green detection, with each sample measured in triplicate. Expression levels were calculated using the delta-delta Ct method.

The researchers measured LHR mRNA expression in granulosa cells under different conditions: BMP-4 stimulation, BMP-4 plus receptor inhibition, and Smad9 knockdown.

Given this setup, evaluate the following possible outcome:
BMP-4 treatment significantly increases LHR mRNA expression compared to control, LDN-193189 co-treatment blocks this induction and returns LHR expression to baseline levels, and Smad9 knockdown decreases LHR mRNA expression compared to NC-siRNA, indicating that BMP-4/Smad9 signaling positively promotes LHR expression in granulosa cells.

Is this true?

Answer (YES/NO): NO